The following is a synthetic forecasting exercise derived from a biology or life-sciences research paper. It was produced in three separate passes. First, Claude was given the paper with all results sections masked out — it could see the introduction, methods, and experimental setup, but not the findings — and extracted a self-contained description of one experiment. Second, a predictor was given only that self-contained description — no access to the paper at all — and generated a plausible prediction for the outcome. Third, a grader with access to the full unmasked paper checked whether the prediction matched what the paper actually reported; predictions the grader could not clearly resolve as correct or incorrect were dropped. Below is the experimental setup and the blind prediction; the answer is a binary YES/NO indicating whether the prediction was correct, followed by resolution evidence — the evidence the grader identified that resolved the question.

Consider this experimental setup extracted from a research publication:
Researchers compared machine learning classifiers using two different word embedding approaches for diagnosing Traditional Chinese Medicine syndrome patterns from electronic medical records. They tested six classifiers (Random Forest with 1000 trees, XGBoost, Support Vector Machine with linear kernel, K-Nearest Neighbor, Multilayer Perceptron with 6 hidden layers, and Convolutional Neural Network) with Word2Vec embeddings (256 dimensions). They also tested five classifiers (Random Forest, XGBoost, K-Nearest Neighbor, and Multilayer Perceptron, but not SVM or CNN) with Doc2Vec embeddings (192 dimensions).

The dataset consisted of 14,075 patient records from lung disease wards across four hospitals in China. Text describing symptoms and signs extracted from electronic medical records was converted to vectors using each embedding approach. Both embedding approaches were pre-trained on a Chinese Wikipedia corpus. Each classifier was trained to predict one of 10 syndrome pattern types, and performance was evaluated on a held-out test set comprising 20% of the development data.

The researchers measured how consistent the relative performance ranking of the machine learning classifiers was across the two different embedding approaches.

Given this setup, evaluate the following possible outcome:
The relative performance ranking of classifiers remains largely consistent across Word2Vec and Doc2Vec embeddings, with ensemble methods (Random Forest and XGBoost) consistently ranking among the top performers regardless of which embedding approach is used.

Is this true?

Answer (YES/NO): NO